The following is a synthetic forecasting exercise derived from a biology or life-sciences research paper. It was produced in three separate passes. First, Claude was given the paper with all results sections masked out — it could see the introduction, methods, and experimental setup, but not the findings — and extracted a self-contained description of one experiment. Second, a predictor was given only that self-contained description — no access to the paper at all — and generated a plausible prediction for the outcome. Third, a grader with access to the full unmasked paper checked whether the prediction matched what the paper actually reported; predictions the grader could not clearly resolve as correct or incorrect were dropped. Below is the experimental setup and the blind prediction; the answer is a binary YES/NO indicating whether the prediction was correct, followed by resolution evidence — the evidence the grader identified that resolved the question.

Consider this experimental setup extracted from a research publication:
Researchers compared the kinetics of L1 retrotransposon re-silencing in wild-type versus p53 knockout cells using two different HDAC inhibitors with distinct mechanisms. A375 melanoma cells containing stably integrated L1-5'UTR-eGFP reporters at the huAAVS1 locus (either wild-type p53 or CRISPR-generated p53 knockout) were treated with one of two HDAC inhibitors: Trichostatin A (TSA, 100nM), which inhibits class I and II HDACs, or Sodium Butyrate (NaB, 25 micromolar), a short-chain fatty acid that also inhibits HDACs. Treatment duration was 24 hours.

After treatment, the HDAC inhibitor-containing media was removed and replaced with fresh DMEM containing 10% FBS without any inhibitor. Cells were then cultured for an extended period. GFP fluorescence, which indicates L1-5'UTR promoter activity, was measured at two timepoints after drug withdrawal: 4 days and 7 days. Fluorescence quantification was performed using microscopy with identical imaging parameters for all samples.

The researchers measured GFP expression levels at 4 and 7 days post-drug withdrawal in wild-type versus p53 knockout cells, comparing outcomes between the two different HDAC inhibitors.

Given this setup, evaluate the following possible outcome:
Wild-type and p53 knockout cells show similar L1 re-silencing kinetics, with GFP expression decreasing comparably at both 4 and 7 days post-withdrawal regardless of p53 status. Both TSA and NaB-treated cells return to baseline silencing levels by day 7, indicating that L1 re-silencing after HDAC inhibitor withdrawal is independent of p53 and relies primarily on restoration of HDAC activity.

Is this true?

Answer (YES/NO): NO